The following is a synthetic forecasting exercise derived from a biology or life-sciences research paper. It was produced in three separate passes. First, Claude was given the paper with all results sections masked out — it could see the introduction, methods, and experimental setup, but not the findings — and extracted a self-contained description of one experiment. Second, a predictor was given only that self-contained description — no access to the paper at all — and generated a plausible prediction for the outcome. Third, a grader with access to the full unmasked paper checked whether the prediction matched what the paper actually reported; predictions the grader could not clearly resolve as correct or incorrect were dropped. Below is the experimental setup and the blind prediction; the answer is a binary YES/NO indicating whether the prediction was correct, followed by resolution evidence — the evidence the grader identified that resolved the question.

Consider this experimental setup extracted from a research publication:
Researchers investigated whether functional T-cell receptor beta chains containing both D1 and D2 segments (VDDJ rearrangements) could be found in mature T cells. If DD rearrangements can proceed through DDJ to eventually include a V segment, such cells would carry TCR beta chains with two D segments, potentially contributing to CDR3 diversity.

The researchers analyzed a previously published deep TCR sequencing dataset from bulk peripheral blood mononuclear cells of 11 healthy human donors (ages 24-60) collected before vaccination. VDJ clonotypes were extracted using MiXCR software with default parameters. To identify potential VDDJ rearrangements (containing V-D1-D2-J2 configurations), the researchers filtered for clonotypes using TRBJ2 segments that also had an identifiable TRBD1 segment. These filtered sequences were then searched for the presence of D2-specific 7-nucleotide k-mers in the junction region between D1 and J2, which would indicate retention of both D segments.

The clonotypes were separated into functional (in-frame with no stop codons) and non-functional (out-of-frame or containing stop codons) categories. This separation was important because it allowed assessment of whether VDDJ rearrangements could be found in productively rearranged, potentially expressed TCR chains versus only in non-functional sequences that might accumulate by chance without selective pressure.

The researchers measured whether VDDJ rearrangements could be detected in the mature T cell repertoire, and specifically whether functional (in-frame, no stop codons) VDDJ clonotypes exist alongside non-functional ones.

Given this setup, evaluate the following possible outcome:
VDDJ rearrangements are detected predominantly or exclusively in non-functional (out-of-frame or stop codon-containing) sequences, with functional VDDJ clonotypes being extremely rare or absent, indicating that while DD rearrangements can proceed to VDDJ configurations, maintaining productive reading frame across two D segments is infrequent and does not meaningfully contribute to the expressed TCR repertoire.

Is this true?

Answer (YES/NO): NO